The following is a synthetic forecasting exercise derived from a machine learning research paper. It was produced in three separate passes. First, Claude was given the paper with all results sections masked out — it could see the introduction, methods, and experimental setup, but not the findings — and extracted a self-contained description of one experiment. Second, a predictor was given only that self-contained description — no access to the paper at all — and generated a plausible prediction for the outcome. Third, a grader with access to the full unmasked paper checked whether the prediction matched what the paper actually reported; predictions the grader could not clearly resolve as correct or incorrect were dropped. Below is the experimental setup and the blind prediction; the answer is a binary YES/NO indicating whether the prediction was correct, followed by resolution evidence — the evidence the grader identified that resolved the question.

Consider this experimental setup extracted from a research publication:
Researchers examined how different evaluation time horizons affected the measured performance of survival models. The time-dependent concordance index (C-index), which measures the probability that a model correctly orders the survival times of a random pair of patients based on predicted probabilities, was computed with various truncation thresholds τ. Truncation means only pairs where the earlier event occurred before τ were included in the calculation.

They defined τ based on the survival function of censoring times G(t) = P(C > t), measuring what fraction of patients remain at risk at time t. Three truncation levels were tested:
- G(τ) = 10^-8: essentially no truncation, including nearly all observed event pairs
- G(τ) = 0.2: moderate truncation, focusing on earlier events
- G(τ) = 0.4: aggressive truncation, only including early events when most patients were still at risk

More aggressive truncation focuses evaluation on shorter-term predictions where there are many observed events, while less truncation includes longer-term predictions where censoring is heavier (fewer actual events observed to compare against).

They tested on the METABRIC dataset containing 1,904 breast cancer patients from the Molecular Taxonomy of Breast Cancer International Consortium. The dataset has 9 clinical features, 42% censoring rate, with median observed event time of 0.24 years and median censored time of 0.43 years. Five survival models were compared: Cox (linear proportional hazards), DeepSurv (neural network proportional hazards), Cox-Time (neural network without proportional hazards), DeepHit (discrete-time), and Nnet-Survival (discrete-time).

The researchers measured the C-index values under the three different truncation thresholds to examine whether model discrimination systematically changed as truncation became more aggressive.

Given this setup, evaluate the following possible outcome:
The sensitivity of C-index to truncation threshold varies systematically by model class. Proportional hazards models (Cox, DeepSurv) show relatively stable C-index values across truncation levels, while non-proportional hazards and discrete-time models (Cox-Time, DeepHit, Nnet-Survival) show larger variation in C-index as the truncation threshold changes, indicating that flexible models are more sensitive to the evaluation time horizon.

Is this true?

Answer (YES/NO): NO